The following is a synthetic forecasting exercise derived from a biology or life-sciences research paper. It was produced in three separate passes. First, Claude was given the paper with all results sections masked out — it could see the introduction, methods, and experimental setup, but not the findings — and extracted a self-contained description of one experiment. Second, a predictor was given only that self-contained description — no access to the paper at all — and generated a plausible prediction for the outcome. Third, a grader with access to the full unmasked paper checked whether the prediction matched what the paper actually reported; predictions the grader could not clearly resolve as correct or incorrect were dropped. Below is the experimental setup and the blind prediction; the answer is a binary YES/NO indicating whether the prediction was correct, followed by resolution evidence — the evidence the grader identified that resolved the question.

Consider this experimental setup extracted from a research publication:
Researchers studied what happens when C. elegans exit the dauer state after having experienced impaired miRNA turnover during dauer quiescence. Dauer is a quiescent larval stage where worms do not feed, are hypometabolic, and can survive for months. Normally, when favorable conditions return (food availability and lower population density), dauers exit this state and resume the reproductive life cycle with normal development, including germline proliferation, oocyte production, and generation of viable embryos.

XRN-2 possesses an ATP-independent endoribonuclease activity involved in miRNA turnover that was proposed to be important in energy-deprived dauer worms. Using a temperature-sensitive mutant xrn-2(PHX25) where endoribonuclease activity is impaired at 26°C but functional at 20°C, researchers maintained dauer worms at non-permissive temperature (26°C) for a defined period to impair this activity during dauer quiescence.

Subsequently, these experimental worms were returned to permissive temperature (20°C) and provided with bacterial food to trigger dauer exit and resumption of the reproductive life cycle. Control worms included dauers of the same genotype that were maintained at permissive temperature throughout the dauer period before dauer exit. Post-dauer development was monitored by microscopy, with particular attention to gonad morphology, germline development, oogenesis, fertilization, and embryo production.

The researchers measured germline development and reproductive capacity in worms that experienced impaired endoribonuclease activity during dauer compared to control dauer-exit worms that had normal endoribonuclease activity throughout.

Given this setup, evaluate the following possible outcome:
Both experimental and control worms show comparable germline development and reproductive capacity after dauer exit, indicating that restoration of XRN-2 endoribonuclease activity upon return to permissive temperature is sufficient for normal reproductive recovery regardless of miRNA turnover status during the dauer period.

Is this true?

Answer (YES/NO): NO